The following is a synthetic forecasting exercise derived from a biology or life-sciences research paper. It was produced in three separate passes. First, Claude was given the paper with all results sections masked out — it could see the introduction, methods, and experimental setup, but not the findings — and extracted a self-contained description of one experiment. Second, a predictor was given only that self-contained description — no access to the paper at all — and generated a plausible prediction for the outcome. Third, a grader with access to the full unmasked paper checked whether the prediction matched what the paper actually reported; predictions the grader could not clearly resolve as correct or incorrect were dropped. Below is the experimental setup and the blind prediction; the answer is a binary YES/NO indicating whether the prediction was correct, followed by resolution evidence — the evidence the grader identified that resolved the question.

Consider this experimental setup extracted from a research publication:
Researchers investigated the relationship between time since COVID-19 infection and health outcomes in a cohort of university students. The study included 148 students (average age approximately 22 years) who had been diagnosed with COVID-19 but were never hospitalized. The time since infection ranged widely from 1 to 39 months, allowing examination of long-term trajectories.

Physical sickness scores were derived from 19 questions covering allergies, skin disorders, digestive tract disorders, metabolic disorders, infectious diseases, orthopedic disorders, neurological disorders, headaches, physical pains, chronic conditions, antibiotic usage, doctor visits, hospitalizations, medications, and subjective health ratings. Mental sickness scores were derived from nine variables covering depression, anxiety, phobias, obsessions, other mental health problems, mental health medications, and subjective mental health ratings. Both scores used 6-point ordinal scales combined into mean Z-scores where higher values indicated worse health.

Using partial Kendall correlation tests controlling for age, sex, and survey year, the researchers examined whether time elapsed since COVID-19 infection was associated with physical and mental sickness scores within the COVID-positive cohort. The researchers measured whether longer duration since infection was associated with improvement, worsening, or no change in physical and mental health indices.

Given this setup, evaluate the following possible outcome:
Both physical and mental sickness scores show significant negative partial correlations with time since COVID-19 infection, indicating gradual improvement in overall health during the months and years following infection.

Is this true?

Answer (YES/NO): NO